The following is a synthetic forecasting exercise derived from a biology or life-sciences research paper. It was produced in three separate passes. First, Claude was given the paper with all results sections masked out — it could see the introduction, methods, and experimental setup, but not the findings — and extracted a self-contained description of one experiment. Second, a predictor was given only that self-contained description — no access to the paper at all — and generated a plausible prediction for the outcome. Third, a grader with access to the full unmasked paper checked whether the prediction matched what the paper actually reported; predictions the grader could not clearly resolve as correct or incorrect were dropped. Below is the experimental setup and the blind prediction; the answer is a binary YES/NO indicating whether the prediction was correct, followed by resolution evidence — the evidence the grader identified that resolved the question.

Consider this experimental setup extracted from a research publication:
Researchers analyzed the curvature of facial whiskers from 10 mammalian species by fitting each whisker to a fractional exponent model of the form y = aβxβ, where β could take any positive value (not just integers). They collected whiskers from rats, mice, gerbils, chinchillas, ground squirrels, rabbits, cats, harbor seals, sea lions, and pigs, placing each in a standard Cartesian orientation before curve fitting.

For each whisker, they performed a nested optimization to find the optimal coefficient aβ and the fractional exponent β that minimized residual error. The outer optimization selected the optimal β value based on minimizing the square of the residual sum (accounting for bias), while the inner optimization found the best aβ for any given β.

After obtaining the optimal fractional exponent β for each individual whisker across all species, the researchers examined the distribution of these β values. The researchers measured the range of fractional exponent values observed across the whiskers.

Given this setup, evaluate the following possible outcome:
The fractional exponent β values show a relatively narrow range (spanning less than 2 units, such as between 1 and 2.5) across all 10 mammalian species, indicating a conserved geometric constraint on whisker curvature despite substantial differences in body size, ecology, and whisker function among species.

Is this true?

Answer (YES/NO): NO